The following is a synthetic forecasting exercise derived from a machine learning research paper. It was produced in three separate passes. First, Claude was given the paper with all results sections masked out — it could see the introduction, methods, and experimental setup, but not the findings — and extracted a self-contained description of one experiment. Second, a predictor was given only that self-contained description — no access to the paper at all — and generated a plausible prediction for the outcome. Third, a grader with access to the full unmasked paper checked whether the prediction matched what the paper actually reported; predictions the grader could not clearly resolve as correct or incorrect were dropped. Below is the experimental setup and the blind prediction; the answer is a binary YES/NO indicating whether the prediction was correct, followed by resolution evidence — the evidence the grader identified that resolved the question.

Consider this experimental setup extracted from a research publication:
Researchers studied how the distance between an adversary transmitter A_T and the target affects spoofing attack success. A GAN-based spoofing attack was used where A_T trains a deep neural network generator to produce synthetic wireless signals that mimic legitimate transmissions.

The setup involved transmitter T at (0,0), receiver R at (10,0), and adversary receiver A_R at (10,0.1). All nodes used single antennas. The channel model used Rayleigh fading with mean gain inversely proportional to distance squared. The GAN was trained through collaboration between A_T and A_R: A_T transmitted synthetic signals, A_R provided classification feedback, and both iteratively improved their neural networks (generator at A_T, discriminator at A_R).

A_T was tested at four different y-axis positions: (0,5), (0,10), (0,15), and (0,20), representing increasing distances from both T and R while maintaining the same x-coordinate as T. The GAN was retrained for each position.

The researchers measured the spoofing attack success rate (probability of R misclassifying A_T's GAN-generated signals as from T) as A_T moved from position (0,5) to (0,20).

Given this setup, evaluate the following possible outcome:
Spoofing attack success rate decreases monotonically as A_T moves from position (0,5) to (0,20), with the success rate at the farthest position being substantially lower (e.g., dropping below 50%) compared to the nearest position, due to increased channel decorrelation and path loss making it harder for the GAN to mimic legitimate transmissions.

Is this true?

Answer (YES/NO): NO